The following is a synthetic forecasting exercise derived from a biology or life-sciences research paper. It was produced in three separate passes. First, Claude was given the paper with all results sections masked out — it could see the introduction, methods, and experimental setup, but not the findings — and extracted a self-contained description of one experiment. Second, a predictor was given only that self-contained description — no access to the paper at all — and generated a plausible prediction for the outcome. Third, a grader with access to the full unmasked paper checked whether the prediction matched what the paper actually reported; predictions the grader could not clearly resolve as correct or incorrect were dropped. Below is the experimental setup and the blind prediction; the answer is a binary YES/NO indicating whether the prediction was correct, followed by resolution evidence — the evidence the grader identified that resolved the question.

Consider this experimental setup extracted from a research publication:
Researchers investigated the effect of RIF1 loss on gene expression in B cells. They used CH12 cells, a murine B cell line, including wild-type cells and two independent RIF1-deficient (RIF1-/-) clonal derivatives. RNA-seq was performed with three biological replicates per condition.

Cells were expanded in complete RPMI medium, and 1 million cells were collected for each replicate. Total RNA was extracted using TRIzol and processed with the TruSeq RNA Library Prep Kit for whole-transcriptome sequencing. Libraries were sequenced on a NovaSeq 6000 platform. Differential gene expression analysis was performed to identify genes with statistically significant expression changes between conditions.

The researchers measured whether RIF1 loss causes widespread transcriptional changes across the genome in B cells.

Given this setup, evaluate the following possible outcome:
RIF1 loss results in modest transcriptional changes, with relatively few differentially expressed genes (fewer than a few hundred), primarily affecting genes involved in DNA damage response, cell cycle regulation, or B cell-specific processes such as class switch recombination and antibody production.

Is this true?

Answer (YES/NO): NO